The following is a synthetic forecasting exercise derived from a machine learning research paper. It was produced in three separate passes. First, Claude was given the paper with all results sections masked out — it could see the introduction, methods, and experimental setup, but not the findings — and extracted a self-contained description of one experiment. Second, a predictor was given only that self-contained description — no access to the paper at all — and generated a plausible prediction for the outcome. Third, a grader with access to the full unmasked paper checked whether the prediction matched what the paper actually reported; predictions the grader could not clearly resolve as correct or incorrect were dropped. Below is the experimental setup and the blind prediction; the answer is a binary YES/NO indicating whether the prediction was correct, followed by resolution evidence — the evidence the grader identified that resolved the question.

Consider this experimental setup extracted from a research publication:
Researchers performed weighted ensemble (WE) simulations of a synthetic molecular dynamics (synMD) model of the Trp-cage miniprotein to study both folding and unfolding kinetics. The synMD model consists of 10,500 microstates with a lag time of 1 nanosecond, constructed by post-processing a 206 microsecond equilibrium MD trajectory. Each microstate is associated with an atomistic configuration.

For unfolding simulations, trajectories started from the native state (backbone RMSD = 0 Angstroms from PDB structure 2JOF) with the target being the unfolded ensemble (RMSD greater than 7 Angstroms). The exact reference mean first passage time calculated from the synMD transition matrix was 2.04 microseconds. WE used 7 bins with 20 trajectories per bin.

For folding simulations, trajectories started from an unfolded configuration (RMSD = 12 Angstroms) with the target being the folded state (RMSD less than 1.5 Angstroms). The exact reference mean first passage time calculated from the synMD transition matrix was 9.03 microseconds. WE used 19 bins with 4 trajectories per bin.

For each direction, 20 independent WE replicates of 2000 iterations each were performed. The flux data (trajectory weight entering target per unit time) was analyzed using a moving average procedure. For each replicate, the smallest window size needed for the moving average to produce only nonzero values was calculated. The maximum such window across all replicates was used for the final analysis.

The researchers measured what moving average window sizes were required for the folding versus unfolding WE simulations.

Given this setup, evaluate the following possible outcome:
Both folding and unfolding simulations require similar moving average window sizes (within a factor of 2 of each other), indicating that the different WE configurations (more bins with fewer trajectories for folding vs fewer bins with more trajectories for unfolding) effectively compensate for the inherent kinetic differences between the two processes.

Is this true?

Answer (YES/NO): NO